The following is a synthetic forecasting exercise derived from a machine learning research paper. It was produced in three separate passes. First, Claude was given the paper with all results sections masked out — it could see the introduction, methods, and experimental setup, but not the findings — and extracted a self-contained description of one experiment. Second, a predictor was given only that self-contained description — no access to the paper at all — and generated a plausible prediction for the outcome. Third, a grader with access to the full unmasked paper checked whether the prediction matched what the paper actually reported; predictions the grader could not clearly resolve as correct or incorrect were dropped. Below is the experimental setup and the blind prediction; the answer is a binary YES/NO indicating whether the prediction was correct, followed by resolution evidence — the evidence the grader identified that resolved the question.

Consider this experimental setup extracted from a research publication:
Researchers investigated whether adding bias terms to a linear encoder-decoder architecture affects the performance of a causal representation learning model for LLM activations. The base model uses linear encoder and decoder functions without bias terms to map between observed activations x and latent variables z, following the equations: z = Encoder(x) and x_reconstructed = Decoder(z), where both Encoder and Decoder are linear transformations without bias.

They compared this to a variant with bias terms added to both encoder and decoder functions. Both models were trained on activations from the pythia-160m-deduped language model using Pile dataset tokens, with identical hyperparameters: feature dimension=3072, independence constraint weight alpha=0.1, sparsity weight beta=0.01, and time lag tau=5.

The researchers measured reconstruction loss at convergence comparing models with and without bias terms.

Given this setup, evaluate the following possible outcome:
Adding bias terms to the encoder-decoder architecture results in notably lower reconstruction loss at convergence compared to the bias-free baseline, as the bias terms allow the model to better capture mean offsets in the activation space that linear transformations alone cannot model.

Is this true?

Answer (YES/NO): NO